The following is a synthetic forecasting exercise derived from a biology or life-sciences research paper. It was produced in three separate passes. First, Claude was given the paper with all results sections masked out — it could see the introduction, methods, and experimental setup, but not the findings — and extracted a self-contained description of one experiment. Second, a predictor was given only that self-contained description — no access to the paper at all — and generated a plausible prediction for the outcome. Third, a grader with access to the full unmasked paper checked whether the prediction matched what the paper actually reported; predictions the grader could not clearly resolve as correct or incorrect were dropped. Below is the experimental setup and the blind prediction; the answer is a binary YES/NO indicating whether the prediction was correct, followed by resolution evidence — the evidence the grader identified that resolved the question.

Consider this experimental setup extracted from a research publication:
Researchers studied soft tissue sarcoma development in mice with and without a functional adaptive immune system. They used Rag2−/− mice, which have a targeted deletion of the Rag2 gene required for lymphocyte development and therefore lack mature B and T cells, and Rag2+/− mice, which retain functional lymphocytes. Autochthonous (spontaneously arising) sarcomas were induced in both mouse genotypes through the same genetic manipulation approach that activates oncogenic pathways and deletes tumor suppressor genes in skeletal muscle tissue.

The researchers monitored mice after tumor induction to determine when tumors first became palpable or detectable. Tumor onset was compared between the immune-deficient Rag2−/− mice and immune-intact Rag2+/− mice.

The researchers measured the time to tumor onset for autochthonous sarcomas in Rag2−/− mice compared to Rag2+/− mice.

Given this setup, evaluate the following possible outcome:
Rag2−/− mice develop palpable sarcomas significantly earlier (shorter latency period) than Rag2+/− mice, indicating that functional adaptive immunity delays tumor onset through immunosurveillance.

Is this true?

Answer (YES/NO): NO